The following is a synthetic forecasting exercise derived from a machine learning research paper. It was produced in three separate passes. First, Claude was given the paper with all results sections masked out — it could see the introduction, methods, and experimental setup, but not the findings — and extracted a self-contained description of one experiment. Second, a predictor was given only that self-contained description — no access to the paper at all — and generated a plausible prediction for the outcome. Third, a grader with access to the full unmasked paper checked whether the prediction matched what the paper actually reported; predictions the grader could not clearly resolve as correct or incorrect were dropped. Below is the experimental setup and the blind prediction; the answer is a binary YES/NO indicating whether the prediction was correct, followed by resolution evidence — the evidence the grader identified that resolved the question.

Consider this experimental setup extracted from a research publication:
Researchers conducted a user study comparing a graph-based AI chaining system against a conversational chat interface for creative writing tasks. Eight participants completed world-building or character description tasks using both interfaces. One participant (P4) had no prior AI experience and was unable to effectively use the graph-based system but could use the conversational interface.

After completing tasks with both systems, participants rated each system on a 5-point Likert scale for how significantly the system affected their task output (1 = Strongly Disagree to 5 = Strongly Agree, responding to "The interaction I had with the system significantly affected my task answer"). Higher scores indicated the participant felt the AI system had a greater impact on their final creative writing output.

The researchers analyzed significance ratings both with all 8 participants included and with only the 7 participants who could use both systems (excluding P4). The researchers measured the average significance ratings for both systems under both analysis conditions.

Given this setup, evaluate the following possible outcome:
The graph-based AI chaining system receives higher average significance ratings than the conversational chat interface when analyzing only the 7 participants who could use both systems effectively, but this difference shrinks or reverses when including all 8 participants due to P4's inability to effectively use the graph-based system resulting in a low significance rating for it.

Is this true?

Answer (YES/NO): YES